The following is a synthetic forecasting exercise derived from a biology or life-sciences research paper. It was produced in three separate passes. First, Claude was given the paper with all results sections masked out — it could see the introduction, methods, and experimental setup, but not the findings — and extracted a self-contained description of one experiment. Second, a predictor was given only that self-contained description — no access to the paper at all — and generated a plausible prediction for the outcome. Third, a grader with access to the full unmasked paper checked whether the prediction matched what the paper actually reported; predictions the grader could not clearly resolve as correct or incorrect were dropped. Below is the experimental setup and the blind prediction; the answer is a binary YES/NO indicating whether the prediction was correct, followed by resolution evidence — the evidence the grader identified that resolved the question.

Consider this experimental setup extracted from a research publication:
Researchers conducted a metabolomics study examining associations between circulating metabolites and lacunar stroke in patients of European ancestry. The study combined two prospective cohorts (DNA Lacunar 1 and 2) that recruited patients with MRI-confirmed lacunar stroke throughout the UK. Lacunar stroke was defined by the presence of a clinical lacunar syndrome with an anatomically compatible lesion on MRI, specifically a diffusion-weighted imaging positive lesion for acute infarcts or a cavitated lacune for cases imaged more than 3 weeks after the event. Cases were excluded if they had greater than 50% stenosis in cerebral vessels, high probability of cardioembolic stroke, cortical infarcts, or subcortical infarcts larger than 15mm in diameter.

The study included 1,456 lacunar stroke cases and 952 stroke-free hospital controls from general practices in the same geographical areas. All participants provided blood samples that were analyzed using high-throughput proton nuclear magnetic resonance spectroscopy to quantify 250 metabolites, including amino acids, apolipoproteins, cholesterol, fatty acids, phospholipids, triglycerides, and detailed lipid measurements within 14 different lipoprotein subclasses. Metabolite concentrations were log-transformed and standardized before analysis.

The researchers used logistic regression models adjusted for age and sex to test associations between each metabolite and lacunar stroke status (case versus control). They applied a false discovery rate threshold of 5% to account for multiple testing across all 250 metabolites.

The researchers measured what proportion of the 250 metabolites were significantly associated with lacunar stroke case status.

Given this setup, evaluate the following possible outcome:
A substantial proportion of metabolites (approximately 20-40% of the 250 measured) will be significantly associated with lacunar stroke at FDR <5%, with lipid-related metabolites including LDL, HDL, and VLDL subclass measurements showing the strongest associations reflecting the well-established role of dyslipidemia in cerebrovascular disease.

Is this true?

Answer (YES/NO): NO